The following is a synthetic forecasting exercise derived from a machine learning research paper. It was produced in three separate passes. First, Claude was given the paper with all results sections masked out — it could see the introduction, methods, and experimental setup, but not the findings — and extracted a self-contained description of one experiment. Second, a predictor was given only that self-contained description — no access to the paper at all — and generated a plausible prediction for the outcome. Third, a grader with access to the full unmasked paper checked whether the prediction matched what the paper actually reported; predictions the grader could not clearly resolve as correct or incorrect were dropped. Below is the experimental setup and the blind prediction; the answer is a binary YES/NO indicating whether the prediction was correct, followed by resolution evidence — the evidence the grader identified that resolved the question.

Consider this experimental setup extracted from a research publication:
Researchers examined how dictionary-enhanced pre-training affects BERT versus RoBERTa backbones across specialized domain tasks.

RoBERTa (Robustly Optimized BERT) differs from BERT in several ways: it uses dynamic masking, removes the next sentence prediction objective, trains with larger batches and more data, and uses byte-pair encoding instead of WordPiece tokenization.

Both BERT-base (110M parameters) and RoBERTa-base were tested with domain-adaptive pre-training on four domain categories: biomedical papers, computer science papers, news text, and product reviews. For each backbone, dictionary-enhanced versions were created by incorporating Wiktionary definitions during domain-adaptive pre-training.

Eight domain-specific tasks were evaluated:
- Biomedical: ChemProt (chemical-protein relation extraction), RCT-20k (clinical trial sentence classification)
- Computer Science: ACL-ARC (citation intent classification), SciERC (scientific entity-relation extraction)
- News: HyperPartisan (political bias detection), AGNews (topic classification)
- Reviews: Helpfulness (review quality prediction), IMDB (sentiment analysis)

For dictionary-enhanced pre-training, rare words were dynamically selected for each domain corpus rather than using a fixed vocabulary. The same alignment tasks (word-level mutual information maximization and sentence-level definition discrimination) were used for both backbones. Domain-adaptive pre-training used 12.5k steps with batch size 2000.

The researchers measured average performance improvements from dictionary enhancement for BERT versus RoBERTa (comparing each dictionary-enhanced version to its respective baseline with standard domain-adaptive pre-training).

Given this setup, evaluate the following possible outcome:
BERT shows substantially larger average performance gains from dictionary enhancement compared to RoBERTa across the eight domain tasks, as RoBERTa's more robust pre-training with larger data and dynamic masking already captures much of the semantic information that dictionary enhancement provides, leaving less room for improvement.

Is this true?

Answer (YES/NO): NO